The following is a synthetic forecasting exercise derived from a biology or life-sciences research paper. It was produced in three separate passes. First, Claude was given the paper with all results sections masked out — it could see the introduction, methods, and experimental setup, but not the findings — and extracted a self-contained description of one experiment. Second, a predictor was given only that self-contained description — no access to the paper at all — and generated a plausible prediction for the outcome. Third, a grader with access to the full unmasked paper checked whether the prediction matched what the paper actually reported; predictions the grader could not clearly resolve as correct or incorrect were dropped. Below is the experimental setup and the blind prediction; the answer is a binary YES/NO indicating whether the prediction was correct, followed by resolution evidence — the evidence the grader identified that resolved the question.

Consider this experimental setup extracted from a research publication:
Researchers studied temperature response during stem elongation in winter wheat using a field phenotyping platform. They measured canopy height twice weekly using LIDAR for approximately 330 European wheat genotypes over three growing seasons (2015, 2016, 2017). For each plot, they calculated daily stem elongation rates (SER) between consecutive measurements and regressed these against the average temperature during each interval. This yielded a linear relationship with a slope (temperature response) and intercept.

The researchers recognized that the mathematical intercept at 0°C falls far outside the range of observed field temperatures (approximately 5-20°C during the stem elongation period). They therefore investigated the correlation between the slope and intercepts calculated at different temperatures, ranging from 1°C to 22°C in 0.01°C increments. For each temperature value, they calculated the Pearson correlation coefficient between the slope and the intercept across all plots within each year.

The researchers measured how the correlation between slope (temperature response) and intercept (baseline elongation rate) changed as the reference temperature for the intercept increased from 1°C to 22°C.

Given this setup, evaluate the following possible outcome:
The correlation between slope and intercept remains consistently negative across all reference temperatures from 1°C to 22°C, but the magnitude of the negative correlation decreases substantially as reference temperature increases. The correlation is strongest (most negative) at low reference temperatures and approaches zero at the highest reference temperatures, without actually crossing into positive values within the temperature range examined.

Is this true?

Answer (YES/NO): NO